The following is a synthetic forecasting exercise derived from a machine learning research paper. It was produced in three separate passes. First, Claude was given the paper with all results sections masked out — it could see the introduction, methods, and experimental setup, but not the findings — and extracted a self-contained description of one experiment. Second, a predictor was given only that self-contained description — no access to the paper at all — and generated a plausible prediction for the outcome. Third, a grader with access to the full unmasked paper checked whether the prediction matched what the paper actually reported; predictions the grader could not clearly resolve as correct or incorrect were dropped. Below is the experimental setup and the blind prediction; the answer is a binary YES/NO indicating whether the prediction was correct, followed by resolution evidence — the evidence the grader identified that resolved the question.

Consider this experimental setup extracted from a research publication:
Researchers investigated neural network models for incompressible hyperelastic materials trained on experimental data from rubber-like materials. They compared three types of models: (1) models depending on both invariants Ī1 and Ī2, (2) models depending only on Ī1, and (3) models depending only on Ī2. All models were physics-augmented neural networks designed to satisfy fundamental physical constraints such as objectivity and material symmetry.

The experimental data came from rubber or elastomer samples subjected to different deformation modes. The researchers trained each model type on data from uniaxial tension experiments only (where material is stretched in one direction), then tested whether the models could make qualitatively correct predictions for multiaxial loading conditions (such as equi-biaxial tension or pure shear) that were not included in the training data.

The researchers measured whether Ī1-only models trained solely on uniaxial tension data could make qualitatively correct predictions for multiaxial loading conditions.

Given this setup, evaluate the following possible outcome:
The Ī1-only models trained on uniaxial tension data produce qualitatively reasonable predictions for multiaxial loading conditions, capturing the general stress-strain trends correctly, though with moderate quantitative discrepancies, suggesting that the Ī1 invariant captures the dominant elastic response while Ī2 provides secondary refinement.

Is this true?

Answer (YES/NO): YES